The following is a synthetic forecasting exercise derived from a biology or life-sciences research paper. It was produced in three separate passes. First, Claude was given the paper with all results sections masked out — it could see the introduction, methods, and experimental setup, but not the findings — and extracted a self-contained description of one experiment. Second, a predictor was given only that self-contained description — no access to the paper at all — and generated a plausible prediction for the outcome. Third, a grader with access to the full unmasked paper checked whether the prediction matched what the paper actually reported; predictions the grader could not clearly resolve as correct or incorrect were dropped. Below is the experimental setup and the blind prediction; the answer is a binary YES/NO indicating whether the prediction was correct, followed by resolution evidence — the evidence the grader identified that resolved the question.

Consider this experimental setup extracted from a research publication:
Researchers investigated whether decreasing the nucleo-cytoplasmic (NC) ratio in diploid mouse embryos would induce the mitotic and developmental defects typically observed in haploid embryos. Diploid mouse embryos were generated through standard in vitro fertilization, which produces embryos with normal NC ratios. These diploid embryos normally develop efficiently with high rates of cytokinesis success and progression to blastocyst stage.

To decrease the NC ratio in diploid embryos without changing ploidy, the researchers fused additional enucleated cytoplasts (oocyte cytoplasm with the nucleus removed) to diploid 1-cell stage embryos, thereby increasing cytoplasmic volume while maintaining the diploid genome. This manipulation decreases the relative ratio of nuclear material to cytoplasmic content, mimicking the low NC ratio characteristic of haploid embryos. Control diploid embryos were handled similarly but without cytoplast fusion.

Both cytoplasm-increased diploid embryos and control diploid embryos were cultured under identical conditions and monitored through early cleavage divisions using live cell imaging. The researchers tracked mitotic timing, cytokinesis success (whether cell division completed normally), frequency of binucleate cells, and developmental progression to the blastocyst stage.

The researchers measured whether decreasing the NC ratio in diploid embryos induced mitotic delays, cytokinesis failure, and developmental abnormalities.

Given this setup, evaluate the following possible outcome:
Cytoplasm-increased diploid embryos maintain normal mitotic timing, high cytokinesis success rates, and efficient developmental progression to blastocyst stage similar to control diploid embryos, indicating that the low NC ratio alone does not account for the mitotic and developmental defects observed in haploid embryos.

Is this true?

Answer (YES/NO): NO